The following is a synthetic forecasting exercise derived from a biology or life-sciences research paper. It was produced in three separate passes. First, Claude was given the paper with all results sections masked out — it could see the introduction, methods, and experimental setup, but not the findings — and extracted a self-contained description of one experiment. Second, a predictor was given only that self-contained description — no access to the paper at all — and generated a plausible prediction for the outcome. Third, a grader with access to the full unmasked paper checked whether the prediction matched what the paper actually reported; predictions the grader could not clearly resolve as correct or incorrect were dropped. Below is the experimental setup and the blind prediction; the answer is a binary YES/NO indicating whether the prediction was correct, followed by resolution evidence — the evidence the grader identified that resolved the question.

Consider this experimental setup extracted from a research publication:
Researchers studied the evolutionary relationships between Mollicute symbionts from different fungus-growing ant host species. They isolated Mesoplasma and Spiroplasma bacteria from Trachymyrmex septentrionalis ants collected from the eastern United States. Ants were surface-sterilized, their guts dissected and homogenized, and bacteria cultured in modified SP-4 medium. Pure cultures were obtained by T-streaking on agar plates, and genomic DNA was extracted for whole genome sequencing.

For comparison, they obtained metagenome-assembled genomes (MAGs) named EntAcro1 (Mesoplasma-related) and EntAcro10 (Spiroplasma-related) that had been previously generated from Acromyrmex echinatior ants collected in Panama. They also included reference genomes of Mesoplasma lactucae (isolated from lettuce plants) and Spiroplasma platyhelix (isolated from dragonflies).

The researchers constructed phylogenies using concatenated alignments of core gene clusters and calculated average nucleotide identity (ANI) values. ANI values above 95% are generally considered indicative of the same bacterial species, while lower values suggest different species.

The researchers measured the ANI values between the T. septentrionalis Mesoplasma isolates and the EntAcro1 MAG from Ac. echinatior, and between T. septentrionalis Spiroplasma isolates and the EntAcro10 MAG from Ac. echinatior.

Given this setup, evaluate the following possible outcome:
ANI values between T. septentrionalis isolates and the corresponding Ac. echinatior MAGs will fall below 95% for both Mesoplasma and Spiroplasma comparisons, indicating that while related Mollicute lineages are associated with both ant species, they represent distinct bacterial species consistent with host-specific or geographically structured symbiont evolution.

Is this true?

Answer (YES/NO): YES